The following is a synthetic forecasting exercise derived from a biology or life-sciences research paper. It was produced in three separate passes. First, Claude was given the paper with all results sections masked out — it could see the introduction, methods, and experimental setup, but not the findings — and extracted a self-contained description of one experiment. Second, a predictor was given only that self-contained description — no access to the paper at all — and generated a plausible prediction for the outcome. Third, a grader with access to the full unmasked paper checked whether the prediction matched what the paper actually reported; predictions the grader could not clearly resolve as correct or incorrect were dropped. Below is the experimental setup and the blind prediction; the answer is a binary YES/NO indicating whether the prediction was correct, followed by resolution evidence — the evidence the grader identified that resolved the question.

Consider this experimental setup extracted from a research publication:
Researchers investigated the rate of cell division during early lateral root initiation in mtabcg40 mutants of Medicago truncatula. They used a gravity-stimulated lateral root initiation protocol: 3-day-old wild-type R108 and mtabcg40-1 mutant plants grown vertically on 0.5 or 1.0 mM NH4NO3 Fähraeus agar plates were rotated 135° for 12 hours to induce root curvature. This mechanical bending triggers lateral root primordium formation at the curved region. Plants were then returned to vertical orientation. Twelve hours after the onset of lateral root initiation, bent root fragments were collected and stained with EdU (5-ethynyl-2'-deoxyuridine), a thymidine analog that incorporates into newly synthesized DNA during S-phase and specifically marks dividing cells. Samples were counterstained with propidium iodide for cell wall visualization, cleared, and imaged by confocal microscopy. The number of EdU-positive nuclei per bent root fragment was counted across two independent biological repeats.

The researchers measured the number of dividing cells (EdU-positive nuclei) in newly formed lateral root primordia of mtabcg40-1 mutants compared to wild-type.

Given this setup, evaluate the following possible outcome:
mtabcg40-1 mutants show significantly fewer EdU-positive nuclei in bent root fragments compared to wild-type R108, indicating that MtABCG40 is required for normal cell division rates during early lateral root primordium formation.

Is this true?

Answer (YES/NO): NO